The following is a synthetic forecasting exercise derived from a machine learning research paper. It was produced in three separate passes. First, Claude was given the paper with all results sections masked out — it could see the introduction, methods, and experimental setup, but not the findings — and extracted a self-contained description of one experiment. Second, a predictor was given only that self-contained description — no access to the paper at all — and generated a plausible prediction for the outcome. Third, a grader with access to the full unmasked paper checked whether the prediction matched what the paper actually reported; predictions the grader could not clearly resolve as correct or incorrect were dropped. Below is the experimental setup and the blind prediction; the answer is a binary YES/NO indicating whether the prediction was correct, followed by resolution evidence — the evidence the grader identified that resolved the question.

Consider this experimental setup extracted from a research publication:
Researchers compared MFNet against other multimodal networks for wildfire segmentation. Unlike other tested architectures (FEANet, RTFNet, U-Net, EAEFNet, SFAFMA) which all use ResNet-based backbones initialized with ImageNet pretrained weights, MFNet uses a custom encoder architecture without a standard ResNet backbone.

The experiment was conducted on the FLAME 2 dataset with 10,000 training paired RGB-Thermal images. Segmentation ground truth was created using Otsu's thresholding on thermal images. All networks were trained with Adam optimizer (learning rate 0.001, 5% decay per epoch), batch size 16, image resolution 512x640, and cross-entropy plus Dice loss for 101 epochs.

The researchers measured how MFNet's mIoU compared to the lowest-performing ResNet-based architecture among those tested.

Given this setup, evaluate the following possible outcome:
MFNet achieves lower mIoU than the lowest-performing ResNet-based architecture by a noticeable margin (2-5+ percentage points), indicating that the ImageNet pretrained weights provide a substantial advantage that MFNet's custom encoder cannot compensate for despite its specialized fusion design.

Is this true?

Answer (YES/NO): NO